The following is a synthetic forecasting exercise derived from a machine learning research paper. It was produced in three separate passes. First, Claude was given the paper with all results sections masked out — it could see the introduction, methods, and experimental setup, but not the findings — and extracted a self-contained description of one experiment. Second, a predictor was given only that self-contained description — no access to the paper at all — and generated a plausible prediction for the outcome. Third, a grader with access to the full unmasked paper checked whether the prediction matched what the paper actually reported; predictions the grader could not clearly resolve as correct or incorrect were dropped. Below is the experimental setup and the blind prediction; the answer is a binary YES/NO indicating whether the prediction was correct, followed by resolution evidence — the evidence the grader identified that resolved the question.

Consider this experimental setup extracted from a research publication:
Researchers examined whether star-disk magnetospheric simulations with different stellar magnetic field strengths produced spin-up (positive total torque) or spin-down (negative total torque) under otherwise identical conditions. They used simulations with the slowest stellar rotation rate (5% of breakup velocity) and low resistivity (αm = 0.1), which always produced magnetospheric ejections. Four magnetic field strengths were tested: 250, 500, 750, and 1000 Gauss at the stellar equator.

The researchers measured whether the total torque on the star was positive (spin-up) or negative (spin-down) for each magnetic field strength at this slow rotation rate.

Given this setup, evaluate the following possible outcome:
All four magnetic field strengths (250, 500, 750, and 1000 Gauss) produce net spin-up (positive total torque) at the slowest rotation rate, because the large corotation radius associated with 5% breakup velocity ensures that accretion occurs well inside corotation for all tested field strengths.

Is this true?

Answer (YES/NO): YES